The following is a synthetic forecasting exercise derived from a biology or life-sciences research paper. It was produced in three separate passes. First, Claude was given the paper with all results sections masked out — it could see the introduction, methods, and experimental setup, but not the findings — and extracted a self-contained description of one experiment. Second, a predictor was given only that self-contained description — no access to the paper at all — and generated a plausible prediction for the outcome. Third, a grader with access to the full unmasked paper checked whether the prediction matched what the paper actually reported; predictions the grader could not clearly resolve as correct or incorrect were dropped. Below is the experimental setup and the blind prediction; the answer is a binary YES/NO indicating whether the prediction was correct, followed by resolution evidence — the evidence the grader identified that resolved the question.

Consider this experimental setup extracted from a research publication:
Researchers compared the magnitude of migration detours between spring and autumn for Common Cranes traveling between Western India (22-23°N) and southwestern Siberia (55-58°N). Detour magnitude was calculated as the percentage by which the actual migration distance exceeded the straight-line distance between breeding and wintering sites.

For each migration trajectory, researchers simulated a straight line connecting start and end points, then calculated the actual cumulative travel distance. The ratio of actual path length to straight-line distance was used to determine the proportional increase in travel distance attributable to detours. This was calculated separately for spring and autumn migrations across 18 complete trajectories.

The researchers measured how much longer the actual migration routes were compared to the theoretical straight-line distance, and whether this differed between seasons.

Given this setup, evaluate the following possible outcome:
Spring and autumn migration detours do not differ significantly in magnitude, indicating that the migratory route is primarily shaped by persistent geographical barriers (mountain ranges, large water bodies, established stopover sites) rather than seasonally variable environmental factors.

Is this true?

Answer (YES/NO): NO